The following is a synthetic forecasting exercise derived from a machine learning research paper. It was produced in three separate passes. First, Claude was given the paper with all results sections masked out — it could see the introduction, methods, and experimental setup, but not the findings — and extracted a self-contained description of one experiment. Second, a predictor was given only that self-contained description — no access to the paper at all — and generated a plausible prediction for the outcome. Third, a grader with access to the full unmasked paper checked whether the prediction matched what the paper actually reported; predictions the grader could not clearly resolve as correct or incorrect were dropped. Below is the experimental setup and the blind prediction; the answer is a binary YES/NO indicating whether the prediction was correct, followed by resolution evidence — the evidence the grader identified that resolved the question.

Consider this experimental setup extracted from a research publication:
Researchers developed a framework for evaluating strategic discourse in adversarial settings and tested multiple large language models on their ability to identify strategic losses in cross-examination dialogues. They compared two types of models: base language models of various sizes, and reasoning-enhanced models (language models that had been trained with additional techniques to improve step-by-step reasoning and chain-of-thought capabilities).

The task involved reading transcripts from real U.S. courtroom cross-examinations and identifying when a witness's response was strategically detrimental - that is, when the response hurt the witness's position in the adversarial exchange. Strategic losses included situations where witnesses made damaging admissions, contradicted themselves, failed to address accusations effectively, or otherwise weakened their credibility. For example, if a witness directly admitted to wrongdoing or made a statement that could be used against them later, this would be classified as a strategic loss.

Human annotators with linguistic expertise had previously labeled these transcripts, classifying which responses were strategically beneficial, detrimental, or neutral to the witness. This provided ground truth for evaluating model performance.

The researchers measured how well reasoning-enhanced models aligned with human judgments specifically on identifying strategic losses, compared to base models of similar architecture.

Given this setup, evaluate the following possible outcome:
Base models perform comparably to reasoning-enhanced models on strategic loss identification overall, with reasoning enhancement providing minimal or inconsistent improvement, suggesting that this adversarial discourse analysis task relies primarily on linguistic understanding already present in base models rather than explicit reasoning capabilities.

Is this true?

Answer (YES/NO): NO